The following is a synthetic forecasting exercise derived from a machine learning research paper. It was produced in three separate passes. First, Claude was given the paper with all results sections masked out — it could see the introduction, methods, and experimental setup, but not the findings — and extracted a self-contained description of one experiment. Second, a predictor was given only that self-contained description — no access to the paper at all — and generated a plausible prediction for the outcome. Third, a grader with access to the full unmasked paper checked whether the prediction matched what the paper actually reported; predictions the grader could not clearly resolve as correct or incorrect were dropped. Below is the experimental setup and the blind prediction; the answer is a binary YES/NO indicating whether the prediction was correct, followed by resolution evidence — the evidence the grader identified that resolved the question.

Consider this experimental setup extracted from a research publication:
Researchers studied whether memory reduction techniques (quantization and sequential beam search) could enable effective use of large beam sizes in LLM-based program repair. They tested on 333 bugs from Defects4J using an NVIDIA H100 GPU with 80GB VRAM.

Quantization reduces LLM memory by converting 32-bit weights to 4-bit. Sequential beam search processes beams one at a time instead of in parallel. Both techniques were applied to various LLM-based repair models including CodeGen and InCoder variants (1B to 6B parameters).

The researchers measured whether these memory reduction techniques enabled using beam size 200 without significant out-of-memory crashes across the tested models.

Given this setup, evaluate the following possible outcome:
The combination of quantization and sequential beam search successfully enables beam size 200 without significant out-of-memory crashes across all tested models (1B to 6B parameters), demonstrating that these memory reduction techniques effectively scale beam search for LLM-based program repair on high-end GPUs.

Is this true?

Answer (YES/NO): NO